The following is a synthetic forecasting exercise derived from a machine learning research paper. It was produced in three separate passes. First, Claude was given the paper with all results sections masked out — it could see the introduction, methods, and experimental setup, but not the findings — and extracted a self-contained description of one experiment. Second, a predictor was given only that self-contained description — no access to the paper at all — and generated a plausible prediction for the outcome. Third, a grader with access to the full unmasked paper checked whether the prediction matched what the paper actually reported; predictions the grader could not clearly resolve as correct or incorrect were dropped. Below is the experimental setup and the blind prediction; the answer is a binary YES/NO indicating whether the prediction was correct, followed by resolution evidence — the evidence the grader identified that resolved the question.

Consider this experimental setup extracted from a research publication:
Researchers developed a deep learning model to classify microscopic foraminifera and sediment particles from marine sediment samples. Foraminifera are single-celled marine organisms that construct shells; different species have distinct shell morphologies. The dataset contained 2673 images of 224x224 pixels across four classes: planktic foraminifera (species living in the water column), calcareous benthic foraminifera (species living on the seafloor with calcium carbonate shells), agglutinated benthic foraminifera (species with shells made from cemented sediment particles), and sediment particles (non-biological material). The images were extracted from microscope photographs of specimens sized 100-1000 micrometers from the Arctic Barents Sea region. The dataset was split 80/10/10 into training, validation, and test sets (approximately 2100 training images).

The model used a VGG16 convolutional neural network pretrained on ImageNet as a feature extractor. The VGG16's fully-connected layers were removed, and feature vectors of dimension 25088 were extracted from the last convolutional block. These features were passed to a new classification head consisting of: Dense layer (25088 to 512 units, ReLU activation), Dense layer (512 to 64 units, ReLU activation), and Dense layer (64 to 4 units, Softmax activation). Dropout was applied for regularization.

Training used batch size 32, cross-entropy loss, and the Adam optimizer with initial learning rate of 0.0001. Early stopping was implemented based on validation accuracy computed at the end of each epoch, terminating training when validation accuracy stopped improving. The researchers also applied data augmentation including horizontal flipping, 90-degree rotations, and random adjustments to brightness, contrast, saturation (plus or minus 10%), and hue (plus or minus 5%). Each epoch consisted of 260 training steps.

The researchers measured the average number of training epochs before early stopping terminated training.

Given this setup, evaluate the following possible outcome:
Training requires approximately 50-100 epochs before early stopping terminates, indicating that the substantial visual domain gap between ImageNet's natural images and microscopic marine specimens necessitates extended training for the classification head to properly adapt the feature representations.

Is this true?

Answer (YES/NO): NO